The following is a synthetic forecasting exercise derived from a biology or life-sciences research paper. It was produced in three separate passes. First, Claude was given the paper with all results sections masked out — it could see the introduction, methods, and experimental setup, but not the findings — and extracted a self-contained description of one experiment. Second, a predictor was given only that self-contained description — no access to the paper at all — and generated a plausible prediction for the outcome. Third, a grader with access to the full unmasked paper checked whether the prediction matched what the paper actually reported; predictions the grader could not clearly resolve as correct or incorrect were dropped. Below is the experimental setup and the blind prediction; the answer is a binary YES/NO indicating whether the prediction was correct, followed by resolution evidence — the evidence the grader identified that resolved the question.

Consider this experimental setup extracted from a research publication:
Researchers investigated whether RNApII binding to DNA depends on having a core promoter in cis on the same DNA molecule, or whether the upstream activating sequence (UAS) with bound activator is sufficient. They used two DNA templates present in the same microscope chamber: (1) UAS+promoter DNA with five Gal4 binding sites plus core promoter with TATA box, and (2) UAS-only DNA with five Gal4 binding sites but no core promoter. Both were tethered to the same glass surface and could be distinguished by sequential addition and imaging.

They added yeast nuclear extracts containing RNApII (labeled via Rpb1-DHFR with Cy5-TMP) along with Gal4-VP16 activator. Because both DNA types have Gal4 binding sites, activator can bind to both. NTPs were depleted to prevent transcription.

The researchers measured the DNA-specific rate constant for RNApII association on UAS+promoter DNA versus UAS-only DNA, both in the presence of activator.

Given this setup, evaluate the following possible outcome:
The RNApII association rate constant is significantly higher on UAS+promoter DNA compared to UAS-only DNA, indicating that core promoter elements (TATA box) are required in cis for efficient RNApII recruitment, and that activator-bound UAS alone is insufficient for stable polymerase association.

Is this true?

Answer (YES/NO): NO